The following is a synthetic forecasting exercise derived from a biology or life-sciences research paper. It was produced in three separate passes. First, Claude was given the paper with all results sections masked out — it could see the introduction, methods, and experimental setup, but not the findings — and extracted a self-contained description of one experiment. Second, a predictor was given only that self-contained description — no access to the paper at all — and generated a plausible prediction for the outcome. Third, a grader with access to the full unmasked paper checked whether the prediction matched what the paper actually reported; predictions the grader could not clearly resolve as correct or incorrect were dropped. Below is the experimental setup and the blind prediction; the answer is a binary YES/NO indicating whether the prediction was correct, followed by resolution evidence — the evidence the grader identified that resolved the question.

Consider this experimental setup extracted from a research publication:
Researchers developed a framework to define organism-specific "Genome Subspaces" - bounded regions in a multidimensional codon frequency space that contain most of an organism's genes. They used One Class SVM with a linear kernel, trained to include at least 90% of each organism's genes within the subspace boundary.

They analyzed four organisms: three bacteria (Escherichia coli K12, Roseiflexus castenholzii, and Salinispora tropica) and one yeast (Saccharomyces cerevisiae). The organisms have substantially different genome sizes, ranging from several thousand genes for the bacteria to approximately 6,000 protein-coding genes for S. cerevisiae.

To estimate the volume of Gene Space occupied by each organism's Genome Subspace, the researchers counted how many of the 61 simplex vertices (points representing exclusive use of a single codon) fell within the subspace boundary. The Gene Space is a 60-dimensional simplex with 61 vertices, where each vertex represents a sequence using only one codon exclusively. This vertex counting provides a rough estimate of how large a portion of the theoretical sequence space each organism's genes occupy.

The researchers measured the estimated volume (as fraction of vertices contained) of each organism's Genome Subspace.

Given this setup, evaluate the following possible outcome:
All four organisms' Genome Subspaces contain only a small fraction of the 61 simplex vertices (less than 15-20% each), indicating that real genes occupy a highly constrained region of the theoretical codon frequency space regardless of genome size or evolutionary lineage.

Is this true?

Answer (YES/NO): NO